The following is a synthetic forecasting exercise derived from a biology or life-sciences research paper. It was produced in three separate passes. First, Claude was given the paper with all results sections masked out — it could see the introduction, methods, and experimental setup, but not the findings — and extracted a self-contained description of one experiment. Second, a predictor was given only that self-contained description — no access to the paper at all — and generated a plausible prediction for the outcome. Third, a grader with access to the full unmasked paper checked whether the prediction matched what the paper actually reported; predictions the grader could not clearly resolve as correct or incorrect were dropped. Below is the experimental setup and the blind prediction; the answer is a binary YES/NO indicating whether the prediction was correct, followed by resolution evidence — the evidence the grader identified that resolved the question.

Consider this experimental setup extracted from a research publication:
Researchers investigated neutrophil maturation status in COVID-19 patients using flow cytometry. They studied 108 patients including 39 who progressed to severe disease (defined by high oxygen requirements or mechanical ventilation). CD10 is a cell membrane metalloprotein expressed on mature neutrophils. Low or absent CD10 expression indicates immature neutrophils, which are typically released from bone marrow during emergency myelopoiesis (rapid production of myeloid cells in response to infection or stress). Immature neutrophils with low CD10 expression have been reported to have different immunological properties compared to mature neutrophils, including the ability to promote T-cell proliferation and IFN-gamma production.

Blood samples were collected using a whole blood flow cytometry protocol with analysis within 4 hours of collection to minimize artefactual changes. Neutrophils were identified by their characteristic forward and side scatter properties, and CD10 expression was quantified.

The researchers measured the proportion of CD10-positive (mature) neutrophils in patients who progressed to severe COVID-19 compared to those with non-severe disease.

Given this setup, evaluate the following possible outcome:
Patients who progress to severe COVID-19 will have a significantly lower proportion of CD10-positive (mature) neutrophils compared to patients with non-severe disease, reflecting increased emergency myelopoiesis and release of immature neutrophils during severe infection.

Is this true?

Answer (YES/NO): YES